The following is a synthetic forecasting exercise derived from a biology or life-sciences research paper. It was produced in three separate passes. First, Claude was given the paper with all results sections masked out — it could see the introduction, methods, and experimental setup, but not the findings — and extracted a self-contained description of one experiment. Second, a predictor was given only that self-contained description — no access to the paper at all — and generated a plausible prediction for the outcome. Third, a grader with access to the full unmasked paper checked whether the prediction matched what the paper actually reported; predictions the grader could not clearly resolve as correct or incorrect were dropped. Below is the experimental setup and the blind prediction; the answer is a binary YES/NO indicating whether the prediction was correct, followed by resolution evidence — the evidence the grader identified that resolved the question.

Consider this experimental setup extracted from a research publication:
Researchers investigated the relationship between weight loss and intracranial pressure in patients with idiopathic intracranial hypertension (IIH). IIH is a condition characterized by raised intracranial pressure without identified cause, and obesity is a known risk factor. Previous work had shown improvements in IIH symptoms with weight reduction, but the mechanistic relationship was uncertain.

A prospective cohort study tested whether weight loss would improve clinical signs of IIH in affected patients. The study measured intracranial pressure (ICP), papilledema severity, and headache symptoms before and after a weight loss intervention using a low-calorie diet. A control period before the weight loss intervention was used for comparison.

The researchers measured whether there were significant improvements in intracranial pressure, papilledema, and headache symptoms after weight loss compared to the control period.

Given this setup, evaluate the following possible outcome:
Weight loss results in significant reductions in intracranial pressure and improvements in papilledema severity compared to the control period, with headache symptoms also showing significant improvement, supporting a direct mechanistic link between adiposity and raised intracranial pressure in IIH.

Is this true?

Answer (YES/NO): NO